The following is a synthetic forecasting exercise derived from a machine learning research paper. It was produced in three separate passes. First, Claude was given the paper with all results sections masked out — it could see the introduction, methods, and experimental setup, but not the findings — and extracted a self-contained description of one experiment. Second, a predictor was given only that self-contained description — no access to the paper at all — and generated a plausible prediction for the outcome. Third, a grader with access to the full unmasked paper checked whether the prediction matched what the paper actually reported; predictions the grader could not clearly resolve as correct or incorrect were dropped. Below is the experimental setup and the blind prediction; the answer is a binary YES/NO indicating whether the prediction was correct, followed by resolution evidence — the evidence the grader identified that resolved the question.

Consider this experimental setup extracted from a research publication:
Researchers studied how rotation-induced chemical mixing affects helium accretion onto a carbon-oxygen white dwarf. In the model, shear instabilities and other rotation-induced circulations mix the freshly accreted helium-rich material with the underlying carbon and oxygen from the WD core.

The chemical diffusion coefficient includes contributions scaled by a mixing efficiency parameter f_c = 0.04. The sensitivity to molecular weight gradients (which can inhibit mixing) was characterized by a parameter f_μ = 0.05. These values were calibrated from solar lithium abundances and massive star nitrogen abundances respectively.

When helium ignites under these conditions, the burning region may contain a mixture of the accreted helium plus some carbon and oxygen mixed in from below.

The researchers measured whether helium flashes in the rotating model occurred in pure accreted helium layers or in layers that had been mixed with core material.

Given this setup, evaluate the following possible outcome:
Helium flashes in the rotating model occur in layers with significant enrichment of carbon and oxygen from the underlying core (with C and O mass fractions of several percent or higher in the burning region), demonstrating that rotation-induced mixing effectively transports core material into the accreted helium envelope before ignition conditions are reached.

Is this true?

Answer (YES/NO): YES